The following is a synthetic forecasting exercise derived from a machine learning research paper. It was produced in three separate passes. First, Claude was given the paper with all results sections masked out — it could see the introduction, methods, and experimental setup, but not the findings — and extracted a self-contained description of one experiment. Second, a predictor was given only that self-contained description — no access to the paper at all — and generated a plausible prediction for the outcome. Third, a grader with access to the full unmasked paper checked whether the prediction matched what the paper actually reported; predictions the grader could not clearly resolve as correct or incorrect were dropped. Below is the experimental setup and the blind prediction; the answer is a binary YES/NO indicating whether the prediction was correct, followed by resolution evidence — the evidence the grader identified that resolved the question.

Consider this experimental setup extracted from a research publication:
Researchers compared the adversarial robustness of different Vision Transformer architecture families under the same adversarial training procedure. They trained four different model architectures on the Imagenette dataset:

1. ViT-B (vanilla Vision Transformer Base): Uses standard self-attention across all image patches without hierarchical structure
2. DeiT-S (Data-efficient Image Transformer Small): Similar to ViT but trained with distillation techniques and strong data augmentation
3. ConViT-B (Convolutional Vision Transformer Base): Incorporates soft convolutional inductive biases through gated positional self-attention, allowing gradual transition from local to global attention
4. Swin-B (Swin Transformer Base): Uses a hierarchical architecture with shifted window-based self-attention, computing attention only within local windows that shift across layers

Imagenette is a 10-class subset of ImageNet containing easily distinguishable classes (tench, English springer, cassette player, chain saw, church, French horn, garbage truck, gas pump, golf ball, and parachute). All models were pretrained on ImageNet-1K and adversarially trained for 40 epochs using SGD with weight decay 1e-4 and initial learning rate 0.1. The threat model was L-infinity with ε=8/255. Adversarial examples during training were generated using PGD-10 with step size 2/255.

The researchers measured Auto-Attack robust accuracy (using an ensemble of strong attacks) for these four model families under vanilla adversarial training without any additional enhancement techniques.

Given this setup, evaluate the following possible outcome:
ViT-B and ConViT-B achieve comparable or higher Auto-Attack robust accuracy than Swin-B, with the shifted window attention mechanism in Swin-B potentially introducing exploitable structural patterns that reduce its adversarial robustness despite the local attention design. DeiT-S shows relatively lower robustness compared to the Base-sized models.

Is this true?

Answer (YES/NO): NO